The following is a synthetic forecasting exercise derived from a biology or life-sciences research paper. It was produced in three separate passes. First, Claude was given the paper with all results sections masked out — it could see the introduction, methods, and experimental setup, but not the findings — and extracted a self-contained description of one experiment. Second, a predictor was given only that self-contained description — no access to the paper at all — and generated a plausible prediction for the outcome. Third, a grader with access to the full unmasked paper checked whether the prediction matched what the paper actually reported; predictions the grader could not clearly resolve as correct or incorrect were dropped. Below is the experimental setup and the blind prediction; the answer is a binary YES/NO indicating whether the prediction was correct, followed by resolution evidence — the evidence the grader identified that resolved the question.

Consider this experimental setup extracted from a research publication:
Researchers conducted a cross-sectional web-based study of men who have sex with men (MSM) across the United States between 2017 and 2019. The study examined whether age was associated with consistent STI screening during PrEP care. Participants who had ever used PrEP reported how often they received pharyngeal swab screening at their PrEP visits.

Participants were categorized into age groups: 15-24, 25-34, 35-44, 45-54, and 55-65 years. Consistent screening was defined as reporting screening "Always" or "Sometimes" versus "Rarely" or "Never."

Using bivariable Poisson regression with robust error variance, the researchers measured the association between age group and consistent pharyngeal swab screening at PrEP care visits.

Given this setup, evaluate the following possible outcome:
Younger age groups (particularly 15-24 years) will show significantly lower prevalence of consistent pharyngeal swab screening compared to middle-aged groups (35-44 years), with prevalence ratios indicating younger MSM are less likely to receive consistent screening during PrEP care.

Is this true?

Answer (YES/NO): NO